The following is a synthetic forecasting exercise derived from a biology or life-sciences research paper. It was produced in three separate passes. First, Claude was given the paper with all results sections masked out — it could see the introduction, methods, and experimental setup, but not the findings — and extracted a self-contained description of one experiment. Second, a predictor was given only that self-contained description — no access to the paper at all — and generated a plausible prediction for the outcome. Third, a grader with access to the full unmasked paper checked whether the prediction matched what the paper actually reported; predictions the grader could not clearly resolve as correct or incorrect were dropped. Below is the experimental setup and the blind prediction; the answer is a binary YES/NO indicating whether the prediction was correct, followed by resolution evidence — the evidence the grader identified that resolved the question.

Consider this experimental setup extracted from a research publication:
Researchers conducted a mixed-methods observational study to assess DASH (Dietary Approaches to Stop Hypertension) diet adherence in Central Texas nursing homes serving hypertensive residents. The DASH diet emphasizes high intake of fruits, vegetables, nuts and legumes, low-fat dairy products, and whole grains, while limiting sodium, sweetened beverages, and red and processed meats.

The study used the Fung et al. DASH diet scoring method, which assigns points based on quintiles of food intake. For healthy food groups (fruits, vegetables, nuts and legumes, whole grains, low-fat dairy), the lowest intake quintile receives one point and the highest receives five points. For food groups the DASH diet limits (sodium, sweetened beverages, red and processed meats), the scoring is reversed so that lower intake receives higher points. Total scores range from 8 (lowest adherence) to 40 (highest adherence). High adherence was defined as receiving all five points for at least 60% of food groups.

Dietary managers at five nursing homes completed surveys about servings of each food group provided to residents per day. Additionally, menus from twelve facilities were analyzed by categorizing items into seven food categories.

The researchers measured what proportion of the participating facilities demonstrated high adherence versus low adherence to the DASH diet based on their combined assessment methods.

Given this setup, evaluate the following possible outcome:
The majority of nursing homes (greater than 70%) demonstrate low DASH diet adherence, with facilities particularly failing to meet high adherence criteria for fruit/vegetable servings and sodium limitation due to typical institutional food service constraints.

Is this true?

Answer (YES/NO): NO